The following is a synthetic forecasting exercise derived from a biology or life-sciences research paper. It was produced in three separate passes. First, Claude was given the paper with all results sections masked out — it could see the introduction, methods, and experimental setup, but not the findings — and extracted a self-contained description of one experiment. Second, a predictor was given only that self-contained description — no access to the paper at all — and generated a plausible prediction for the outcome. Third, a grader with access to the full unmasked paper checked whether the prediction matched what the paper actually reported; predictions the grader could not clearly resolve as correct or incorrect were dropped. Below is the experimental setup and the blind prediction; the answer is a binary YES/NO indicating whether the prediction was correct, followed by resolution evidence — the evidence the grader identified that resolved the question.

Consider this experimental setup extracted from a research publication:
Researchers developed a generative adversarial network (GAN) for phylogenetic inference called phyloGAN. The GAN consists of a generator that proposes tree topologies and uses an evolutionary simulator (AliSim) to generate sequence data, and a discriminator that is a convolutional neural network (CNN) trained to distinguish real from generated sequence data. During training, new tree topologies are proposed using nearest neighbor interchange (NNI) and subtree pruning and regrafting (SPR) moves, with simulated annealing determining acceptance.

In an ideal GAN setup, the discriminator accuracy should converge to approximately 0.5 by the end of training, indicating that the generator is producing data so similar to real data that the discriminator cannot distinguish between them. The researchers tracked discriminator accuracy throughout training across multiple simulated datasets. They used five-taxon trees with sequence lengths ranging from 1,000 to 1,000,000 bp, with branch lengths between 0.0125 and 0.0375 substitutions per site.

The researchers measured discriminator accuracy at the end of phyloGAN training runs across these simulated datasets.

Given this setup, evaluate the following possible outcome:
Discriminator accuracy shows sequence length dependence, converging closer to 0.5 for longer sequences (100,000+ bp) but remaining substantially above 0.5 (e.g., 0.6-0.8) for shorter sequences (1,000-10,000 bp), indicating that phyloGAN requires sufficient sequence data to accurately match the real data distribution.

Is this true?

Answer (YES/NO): NO